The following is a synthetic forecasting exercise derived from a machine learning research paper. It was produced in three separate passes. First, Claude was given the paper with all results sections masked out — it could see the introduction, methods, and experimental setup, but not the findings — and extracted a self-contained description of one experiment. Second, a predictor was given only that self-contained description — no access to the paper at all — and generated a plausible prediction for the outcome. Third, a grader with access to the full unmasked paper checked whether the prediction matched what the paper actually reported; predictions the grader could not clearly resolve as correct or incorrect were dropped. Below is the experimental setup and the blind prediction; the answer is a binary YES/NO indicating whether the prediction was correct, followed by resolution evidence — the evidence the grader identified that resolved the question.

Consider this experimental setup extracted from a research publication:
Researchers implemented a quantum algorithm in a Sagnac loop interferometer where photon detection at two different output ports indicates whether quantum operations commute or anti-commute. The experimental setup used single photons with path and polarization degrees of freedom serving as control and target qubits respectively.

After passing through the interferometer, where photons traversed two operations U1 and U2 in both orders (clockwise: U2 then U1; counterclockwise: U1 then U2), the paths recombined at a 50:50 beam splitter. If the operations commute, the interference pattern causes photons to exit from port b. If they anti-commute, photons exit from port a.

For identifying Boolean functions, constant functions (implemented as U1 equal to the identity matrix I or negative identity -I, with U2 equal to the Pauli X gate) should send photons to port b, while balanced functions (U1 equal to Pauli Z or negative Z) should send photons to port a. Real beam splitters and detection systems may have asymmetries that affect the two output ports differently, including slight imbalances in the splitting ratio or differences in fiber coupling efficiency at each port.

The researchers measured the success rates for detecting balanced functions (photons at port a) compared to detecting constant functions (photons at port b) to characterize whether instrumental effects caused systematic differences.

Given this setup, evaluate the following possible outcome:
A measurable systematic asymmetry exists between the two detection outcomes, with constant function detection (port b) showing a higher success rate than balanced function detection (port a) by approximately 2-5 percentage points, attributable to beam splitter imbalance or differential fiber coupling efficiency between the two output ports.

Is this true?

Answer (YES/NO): NO